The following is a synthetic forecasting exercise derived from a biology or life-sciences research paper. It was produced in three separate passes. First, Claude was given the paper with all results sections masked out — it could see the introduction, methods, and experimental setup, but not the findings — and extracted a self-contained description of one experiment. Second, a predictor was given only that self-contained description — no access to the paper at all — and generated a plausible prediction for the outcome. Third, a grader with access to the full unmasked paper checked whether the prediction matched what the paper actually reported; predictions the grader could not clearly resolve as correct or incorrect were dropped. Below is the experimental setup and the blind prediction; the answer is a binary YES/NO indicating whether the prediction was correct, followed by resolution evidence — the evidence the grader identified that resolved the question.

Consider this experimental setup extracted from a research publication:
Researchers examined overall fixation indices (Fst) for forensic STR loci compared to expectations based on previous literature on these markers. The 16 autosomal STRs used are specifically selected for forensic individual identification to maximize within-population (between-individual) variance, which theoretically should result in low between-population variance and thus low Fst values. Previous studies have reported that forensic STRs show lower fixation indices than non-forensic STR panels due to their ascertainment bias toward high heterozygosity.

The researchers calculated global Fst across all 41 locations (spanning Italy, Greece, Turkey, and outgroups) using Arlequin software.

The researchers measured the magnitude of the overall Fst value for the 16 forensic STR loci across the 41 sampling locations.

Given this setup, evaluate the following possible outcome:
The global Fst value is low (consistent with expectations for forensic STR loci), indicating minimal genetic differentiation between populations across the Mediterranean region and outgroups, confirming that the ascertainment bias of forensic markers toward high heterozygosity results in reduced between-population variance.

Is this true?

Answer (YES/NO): YES